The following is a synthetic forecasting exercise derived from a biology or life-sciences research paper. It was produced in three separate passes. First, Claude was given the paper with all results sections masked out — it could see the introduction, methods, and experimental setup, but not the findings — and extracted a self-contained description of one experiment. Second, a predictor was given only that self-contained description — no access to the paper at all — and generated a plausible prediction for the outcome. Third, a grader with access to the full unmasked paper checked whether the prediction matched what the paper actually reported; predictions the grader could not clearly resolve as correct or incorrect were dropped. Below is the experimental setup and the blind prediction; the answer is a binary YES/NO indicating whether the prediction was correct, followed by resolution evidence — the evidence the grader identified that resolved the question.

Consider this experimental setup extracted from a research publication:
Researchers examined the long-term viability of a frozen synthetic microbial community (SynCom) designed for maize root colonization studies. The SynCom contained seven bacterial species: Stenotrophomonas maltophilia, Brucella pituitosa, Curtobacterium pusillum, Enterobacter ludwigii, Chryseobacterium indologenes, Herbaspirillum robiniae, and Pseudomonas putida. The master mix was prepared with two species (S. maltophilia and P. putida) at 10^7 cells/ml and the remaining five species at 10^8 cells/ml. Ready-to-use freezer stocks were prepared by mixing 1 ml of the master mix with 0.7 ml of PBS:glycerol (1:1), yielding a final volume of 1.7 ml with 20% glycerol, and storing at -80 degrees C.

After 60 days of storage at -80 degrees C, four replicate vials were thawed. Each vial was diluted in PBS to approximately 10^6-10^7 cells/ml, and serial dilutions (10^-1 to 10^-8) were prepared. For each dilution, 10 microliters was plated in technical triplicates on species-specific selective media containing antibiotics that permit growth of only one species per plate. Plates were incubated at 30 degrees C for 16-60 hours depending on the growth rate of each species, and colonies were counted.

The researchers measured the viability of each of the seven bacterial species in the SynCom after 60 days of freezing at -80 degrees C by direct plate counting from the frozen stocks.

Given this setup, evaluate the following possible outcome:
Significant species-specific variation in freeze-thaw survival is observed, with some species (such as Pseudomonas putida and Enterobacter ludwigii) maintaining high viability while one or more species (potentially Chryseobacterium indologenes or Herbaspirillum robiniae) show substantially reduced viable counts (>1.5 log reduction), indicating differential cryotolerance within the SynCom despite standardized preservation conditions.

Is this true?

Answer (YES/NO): NO